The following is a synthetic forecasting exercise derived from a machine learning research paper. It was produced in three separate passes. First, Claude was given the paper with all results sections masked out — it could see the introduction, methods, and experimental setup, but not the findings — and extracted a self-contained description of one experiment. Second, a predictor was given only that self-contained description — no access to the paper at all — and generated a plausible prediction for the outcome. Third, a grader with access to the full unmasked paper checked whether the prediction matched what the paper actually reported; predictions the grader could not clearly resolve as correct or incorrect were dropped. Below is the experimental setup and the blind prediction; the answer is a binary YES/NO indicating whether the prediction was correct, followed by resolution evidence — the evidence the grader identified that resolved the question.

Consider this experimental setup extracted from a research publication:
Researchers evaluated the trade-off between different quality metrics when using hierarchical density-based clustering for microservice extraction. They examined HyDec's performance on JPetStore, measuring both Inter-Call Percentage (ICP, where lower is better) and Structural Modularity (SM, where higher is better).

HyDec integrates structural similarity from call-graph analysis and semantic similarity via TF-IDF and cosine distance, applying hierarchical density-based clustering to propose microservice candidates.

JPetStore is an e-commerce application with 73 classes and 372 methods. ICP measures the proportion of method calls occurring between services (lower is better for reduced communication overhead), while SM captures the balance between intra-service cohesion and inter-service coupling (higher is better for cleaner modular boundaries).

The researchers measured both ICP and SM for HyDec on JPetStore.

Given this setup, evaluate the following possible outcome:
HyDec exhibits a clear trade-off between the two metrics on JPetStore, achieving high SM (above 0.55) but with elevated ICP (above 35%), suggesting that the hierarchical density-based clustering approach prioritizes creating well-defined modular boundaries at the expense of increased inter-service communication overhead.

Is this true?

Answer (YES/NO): NO